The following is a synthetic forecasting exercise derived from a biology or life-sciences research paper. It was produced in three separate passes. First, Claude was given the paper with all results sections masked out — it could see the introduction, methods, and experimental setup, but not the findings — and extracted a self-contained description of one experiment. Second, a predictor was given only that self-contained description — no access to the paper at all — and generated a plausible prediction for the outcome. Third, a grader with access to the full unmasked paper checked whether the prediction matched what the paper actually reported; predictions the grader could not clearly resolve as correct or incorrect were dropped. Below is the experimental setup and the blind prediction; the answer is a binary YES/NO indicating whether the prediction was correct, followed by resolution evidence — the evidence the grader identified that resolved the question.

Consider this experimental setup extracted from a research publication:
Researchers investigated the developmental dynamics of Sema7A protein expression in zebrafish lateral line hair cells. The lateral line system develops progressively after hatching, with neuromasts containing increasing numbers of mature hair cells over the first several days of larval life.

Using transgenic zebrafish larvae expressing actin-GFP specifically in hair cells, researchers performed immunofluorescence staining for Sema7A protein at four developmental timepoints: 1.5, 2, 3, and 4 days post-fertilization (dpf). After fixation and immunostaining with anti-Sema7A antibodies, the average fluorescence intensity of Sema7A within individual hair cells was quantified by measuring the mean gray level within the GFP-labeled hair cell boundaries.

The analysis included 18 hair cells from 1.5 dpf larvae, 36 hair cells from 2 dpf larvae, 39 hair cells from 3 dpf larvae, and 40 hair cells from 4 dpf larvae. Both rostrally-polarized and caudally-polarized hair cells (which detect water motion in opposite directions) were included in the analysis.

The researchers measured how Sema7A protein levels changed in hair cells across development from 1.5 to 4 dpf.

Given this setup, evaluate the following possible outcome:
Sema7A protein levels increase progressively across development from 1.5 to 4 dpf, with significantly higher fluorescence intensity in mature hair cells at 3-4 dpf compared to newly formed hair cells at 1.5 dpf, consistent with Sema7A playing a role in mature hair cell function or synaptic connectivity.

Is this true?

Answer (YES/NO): YES